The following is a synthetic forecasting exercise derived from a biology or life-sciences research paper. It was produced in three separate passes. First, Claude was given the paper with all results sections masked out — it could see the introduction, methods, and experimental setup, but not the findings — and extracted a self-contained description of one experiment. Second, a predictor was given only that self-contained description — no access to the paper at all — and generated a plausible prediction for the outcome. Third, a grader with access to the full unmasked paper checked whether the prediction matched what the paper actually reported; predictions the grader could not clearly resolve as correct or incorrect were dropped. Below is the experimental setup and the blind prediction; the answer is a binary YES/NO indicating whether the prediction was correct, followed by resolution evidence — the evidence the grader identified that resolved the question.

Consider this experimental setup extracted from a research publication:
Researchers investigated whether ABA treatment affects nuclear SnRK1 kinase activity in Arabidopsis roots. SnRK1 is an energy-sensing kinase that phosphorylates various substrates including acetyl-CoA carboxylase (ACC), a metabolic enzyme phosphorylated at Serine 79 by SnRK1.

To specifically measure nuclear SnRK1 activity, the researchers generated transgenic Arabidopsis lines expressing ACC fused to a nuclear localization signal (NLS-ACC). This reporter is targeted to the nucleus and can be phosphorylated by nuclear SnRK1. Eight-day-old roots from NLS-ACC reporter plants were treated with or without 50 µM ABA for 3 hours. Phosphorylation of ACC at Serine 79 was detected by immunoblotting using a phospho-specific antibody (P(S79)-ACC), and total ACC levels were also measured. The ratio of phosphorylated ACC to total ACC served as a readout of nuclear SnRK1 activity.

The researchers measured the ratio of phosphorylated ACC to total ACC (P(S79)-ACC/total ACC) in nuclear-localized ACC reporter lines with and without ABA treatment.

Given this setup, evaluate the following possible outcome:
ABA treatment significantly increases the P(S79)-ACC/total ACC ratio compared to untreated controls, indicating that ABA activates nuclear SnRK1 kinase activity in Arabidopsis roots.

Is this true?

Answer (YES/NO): NO